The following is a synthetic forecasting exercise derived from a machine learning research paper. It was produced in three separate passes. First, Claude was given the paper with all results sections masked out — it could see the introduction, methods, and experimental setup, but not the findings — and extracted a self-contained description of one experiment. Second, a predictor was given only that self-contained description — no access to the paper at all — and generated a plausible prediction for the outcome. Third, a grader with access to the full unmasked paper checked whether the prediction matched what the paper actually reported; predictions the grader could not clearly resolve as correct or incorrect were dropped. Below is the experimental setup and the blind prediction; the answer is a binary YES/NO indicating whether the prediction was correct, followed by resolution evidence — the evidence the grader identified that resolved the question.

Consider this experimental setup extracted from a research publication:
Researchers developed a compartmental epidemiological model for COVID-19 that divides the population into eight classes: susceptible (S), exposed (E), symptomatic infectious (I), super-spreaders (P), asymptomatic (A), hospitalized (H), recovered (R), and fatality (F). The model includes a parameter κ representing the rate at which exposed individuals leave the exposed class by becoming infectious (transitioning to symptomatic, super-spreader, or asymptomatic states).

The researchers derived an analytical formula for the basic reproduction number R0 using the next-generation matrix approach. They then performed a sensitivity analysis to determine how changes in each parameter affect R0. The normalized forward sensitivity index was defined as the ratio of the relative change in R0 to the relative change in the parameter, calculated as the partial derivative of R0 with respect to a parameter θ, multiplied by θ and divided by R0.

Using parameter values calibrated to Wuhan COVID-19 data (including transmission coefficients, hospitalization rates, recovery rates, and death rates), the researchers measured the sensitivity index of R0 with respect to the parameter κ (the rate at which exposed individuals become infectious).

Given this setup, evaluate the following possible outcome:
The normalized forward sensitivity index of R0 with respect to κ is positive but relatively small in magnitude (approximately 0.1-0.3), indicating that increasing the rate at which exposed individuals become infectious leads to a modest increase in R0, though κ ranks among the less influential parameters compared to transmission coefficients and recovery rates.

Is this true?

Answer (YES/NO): NO